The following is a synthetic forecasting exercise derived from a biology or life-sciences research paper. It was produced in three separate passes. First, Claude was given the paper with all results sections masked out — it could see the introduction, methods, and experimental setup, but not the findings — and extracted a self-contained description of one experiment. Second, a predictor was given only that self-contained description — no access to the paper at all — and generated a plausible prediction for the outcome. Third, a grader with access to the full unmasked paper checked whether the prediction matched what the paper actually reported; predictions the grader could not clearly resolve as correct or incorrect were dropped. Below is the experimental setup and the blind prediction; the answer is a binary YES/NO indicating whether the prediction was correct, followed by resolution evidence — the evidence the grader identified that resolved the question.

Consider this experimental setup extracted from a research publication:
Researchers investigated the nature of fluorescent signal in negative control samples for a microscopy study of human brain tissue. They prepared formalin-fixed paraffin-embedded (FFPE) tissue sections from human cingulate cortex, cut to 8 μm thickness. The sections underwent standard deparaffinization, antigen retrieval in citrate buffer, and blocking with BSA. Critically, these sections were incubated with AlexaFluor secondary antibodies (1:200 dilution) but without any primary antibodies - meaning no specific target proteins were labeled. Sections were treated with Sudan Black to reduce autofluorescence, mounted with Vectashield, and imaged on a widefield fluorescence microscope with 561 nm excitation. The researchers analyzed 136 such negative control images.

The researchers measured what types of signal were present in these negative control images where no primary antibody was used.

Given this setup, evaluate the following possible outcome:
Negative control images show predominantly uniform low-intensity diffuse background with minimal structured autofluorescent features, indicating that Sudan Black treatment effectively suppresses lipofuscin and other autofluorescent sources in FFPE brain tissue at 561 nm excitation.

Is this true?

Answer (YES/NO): NO